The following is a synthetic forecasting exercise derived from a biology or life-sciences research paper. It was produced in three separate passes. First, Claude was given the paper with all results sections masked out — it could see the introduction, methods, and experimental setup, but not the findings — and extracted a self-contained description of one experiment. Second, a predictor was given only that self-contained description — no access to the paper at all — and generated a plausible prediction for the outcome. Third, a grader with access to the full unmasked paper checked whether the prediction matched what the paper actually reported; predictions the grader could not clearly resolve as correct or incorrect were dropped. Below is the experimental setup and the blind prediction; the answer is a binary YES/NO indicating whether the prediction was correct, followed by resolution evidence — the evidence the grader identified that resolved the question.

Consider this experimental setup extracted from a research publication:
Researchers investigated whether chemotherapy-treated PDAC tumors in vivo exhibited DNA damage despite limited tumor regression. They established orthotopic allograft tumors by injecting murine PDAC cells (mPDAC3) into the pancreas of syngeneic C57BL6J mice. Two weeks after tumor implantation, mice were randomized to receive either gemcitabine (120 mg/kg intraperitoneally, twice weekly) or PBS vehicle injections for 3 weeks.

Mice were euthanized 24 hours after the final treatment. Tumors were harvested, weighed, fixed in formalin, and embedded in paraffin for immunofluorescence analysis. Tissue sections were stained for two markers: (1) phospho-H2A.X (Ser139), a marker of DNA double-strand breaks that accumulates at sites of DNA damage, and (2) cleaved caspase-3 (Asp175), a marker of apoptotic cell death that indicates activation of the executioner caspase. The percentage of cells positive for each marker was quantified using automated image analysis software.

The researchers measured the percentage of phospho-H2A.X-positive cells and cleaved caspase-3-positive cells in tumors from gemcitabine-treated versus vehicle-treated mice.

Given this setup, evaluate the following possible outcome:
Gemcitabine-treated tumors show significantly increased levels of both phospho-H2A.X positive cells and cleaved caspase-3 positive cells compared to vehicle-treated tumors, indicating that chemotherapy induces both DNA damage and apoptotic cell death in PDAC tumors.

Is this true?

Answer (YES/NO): NO